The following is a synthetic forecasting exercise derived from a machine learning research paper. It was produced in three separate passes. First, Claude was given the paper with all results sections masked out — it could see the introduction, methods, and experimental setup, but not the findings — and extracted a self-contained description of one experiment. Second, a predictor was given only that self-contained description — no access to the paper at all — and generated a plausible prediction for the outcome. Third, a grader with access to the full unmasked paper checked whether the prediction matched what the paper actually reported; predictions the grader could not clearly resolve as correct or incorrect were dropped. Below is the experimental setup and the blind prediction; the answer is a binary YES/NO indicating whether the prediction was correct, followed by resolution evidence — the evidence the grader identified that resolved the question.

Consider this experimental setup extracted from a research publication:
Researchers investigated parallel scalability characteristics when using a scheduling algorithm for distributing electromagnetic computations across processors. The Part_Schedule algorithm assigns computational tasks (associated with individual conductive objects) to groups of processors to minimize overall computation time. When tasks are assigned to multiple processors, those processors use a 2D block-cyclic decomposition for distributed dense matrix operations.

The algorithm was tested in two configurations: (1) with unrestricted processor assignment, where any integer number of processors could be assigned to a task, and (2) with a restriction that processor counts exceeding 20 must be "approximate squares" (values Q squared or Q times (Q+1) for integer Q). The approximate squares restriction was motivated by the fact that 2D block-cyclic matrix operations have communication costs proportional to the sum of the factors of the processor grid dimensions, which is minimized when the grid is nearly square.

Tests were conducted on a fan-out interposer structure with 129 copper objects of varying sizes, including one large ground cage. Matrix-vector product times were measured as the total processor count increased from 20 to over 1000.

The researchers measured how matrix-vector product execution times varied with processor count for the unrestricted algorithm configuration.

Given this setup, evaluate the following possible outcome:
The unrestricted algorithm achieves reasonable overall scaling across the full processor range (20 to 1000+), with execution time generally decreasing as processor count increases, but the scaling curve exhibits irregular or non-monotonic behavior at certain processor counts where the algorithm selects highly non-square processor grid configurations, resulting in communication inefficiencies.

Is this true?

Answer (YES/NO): YES